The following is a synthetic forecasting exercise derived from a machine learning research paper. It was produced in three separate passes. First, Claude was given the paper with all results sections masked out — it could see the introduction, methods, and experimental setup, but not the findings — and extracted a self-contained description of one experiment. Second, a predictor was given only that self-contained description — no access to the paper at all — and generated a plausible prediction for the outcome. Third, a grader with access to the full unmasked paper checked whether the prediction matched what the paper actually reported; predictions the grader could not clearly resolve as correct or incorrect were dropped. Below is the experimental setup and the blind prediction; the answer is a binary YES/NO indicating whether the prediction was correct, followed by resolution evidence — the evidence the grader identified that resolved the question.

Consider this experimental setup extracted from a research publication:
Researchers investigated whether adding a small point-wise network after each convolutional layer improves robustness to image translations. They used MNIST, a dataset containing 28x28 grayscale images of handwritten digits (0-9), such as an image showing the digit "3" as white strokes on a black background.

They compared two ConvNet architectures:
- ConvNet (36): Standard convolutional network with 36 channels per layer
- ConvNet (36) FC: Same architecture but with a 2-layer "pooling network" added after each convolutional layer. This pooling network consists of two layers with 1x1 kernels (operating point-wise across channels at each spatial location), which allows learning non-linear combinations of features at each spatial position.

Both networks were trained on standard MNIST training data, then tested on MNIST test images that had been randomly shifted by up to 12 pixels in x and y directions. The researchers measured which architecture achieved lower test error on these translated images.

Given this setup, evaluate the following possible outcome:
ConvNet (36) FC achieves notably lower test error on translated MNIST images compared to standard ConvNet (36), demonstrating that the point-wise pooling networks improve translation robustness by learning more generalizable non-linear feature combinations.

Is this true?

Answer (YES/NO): YES